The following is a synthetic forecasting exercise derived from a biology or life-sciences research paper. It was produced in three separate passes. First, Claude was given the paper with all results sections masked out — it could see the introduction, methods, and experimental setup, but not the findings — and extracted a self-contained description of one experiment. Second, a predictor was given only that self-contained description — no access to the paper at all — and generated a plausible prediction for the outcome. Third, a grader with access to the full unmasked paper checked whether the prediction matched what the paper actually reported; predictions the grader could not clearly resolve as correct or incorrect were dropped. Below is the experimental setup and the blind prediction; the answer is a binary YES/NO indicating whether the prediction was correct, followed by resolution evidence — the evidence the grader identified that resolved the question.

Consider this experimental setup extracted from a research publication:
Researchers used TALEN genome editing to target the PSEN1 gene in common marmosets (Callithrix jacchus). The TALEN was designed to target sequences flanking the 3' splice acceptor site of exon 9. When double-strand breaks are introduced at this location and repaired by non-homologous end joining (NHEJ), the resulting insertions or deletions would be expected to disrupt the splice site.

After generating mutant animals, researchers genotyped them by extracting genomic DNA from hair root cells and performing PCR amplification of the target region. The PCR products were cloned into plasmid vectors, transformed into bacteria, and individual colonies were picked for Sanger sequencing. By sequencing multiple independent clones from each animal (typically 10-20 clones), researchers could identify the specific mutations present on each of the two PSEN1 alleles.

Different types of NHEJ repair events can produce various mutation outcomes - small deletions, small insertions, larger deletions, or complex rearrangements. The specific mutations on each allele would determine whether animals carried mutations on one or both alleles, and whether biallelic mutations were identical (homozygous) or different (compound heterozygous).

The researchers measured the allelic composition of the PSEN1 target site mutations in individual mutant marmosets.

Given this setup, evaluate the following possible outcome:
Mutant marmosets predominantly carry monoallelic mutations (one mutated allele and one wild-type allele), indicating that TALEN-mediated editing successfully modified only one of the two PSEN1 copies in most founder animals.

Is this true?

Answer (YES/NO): YES